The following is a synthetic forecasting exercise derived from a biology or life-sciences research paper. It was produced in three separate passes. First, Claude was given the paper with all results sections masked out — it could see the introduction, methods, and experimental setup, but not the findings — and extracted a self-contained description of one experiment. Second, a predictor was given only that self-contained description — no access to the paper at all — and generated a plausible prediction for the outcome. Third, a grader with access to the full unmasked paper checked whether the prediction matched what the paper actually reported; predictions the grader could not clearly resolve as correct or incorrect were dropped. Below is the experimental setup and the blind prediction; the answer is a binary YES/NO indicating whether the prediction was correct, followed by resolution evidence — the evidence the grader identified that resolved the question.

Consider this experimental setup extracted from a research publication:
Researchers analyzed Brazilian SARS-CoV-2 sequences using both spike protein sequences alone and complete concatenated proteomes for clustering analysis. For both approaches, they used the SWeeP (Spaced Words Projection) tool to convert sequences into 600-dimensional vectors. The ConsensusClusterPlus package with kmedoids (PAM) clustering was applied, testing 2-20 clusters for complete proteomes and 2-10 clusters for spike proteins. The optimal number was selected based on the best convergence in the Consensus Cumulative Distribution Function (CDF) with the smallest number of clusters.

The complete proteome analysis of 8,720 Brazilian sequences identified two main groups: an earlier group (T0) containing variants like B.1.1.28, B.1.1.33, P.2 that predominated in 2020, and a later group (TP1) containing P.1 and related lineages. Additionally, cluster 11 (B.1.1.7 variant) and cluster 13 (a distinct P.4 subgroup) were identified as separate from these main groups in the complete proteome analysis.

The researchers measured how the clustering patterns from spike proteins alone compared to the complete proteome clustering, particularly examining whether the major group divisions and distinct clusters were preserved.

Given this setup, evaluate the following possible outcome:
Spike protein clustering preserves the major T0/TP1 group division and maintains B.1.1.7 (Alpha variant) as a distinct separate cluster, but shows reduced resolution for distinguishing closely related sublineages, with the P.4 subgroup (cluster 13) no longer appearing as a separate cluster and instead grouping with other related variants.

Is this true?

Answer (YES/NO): NO